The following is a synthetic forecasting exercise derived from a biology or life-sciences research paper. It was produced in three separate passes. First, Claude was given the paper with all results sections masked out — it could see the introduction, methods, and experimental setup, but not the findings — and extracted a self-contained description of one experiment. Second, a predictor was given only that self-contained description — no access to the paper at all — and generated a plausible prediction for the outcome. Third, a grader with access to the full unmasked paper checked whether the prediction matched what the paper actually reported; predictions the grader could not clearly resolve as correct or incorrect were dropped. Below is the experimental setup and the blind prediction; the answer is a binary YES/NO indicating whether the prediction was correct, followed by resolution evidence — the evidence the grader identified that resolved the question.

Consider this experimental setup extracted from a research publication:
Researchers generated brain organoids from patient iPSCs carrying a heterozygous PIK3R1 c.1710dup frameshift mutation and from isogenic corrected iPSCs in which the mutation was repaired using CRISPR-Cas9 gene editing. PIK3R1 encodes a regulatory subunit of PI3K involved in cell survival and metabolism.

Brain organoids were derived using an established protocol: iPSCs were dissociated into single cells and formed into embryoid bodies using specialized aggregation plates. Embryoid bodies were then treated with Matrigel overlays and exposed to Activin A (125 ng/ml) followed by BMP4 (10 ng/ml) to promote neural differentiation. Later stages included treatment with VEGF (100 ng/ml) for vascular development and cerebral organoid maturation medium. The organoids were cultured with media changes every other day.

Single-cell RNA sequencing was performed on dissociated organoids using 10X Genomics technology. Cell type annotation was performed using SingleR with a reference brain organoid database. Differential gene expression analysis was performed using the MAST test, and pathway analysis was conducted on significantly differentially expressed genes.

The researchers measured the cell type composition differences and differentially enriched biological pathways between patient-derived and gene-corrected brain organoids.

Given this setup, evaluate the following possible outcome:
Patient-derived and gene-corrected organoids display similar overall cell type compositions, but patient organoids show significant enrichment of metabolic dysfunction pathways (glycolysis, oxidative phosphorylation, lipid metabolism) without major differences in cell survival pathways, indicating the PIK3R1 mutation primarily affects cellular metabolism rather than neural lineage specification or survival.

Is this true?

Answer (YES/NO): NO